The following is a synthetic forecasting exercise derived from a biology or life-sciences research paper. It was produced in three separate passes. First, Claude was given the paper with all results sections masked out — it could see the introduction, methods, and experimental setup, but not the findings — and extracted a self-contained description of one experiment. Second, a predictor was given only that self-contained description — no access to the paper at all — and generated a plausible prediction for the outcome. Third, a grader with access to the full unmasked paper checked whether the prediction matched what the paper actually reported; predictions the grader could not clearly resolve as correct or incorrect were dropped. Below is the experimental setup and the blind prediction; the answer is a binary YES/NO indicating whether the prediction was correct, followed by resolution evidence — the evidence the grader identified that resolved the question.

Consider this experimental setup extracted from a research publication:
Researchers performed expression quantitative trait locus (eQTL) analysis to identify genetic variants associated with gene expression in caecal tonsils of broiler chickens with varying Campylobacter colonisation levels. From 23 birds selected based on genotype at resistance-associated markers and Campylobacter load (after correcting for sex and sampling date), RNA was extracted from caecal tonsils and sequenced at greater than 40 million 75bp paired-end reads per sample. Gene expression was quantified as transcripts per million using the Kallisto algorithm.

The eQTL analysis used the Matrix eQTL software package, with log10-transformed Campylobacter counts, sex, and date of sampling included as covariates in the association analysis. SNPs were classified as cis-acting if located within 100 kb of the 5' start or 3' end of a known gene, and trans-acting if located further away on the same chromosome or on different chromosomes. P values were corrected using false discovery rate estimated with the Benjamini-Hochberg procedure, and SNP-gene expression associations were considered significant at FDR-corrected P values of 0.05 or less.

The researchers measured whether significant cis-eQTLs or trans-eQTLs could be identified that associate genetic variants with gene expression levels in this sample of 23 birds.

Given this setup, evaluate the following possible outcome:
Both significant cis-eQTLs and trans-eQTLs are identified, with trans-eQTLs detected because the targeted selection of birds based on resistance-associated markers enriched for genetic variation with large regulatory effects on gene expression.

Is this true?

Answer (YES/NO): YES